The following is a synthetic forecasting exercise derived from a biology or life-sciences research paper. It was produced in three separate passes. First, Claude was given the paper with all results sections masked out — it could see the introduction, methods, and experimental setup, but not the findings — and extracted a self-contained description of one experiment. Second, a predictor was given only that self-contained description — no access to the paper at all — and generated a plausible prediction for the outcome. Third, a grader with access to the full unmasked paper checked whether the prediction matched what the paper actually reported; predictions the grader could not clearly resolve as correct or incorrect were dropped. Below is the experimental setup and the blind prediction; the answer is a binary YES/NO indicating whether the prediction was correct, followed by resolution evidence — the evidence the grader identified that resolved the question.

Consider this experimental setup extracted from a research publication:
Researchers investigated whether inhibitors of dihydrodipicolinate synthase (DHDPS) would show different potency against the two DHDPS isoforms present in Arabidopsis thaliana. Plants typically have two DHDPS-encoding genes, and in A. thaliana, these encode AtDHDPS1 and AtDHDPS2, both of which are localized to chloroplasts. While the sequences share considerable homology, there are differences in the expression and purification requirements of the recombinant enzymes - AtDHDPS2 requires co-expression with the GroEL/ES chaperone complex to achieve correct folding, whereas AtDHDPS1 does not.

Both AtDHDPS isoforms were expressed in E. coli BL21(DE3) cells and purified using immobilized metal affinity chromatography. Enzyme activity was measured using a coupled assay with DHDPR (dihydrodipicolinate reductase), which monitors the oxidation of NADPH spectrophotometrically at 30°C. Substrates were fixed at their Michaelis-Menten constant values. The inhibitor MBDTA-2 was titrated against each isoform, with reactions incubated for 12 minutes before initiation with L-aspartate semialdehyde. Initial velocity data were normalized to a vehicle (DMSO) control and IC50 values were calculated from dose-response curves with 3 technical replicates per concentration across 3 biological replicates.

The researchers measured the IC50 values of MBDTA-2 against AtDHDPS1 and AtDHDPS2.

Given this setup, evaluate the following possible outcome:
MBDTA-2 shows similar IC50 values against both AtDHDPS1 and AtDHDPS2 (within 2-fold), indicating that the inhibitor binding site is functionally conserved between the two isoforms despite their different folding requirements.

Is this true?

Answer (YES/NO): YES